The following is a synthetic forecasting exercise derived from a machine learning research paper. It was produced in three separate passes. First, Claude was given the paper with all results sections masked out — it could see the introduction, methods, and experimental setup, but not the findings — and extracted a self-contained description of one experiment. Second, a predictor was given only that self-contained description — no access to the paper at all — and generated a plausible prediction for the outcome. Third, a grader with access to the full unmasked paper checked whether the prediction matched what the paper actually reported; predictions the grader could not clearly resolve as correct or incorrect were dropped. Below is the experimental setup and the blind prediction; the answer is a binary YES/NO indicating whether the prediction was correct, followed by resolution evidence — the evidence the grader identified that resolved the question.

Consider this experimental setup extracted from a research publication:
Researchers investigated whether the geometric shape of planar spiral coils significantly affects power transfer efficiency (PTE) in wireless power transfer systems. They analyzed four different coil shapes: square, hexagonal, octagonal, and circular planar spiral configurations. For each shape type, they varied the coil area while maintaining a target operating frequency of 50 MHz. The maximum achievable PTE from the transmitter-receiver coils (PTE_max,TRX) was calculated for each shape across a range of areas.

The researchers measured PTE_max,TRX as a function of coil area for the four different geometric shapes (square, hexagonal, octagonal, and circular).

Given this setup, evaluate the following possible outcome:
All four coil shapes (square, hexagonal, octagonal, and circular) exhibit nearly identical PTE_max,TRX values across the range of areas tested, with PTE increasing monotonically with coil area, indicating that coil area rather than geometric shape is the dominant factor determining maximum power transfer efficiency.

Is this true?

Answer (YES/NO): YES